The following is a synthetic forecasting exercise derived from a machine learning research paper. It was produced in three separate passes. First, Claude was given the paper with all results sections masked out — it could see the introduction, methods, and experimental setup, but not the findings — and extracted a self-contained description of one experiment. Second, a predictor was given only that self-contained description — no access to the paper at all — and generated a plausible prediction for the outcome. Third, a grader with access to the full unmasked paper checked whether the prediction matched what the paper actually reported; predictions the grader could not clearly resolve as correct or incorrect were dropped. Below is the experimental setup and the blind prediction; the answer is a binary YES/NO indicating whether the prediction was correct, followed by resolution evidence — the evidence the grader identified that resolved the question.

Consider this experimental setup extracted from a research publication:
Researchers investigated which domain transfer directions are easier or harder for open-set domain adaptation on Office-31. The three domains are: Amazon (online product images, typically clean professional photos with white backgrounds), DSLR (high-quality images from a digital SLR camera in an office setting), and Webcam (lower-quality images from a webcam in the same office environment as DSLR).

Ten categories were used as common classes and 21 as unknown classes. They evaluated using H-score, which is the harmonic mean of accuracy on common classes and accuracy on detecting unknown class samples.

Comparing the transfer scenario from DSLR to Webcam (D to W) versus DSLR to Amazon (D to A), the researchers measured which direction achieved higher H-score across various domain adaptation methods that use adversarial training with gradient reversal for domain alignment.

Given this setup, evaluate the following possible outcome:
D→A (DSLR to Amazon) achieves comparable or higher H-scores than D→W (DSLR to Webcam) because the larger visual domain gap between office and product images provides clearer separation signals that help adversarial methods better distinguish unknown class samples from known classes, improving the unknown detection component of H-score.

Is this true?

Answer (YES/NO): NO